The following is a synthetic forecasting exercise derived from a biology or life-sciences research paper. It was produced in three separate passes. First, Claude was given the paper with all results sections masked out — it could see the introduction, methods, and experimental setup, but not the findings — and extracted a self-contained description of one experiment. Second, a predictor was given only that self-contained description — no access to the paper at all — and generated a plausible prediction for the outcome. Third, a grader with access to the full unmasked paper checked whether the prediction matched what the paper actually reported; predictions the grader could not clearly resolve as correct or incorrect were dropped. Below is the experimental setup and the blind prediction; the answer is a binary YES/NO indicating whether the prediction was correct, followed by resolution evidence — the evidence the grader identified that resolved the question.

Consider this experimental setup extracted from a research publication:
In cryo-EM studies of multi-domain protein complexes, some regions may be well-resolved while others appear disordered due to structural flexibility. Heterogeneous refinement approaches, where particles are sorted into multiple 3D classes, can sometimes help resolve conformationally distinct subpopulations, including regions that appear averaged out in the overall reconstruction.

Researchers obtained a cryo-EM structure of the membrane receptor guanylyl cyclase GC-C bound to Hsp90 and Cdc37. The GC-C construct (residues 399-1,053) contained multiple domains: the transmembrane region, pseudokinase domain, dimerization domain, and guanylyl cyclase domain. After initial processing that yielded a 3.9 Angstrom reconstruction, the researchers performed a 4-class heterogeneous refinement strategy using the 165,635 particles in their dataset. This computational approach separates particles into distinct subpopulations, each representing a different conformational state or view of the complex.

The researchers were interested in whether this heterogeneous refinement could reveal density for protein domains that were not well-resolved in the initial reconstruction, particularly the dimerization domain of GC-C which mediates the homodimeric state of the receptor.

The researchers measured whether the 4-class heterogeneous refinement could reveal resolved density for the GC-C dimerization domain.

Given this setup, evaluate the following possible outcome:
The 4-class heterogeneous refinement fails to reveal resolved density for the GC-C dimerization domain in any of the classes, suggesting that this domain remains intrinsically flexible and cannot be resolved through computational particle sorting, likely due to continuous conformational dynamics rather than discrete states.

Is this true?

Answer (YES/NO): NO